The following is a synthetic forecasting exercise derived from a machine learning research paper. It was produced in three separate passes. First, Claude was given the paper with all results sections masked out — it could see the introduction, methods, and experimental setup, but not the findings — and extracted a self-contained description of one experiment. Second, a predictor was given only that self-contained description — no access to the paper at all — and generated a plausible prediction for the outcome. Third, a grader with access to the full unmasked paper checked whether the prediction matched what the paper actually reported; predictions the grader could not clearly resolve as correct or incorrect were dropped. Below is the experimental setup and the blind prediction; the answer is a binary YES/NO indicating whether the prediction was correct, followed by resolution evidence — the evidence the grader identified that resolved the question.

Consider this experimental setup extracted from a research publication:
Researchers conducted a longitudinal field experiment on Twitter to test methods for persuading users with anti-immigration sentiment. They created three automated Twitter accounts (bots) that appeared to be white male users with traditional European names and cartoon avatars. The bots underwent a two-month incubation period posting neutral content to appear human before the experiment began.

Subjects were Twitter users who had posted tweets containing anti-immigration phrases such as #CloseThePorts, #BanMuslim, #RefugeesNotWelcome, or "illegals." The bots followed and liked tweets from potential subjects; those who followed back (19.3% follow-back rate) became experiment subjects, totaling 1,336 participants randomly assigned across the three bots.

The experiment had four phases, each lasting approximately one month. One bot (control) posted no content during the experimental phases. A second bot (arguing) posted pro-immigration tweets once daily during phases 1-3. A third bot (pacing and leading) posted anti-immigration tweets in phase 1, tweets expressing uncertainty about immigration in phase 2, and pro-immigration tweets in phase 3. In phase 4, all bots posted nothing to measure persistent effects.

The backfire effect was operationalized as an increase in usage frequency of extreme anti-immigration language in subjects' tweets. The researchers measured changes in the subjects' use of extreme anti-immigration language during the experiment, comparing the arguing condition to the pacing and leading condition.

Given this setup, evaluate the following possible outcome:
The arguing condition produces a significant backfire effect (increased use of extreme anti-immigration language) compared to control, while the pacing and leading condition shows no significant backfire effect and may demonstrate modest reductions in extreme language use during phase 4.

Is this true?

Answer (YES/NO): NO